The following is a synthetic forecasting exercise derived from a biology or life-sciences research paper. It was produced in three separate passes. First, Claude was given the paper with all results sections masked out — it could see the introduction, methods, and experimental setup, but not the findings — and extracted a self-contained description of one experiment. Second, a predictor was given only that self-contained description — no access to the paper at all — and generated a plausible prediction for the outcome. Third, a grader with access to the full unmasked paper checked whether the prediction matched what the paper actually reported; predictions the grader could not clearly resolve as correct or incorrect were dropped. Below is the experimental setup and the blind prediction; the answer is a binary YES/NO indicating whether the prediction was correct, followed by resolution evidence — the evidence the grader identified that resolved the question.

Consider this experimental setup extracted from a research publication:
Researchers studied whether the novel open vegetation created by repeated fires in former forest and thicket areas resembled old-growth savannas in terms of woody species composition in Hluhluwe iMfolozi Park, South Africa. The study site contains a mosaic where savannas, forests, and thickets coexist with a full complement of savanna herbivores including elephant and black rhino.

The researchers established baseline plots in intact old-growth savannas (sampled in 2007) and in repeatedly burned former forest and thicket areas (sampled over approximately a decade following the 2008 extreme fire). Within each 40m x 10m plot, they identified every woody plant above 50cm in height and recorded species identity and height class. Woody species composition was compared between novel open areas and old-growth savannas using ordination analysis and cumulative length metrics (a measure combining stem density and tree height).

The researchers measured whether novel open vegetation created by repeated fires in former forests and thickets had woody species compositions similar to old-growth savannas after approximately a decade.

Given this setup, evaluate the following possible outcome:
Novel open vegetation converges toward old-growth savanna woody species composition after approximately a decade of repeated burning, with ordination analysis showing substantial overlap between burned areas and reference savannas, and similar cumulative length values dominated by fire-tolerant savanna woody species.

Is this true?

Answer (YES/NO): NO